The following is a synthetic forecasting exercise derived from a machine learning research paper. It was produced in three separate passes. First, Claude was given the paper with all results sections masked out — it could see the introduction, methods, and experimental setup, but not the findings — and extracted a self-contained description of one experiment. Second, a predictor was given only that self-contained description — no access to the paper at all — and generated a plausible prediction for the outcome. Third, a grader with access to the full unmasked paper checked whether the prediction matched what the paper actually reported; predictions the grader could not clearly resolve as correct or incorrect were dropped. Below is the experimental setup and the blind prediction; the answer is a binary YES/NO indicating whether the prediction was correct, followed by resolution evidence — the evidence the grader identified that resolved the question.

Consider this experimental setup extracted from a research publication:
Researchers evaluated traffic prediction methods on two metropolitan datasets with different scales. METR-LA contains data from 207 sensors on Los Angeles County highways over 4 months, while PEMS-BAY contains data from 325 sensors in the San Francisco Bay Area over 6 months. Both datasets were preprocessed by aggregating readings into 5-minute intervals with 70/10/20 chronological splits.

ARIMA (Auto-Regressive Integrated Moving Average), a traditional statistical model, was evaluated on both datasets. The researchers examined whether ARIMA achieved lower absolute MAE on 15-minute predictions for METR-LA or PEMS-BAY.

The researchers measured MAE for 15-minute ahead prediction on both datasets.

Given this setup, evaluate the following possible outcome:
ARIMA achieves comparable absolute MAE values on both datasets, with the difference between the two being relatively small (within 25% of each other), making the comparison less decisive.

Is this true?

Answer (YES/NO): NO